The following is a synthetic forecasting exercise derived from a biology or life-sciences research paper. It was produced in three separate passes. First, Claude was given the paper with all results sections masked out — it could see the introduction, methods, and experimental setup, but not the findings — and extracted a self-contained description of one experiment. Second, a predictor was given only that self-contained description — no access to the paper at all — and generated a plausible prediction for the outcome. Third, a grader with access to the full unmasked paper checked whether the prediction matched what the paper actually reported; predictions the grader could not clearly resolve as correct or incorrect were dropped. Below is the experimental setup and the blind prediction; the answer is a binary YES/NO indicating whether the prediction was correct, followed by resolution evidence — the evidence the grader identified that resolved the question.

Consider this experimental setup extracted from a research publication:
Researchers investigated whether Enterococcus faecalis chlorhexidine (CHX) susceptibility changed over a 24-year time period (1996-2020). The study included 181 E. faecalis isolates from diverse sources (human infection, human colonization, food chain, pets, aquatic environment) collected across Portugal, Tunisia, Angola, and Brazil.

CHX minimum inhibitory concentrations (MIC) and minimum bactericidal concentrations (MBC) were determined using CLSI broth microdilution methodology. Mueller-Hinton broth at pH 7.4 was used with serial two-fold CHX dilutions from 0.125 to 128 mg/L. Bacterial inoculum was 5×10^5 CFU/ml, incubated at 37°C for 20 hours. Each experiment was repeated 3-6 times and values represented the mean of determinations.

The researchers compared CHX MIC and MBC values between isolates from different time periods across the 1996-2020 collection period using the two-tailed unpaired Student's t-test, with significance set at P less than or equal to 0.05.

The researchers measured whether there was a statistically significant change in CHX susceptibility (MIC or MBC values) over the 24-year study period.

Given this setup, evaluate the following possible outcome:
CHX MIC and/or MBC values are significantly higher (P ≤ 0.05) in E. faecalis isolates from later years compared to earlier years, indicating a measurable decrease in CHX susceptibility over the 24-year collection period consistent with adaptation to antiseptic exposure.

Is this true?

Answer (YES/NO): YES